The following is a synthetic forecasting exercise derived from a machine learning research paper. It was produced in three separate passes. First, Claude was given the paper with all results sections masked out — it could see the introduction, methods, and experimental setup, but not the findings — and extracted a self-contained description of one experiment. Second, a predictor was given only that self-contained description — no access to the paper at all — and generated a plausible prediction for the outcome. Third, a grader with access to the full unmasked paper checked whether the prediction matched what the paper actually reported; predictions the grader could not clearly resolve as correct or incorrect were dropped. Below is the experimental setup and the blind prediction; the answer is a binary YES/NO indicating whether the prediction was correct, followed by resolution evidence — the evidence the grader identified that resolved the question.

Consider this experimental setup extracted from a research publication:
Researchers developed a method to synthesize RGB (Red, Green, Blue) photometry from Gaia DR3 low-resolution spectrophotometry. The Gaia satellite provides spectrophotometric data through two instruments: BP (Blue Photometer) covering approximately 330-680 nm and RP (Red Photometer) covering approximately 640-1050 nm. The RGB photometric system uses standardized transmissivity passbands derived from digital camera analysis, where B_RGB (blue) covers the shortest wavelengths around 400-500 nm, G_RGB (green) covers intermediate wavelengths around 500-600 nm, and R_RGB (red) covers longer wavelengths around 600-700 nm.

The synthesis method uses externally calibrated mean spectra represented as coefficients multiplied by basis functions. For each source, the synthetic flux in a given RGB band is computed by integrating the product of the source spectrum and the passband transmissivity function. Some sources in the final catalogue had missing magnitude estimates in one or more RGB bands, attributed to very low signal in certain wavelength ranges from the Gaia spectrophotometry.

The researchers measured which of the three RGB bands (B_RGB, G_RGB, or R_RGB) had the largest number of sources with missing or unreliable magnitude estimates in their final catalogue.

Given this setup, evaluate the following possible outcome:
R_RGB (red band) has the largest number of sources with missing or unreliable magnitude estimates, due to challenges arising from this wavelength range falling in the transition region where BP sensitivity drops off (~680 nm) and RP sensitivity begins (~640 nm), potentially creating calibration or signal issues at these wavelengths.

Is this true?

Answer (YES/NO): NO